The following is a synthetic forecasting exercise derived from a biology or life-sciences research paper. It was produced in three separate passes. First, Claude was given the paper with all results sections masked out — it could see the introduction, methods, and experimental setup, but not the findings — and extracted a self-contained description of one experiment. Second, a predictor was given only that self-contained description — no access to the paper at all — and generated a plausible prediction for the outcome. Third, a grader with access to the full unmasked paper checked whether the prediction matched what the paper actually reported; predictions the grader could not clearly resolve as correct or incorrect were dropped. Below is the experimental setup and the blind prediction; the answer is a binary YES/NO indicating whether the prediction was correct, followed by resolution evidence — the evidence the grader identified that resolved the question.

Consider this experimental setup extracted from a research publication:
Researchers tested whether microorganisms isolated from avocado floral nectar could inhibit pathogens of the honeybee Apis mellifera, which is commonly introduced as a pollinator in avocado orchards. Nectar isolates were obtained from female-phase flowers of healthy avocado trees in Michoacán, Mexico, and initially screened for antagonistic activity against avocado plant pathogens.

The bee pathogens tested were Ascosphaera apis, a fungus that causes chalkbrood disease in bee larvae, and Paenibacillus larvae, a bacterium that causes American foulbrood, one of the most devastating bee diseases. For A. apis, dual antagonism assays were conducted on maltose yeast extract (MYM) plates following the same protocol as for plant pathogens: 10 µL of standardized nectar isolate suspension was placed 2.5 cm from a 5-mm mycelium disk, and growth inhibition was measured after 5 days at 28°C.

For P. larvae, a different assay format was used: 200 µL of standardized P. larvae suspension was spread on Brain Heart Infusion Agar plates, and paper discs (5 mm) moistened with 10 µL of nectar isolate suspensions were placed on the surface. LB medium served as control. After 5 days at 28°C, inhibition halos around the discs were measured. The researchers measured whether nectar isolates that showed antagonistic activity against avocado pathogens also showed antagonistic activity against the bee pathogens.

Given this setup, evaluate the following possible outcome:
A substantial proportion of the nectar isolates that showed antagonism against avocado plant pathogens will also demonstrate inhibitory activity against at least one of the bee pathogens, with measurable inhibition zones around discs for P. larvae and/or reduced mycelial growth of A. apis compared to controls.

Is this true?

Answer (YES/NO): YES